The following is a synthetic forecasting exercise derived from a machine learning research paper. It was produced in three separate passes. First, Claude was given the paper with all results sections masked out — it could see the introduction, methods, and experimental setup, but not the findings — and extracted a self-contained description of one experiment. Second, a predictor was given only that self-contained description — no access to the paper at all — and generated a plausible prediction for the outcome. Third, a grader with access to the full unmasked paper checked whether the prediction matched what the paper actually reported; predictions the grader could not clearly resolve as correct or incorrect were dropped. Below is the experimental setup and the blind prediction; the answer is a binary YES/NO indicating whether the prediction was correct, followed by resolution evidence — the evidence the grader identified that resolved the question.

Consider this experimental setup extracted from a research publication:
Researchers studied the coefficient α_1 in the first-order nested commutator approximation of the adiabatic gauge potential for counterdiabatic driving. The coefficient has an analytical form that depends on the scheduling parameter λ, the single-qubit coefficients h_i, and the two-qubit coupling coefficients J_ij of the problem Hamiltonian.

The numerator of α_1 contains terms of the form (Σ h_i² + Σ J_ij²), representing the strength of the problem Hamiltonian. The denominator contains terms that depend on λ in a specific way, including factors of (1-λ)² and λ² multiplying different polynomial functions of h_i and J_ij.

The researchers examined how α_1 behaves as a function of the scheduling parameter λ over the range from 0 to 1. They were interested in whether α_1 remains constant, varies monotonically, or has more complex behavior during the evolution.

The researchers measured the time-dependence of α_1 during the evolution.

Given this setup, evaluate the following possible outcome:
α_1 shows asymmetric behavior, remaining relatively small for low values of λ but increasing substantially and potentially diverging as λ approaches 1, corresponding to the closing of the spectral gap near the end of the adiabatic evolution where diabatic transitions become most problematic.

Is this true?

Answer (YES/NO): NO